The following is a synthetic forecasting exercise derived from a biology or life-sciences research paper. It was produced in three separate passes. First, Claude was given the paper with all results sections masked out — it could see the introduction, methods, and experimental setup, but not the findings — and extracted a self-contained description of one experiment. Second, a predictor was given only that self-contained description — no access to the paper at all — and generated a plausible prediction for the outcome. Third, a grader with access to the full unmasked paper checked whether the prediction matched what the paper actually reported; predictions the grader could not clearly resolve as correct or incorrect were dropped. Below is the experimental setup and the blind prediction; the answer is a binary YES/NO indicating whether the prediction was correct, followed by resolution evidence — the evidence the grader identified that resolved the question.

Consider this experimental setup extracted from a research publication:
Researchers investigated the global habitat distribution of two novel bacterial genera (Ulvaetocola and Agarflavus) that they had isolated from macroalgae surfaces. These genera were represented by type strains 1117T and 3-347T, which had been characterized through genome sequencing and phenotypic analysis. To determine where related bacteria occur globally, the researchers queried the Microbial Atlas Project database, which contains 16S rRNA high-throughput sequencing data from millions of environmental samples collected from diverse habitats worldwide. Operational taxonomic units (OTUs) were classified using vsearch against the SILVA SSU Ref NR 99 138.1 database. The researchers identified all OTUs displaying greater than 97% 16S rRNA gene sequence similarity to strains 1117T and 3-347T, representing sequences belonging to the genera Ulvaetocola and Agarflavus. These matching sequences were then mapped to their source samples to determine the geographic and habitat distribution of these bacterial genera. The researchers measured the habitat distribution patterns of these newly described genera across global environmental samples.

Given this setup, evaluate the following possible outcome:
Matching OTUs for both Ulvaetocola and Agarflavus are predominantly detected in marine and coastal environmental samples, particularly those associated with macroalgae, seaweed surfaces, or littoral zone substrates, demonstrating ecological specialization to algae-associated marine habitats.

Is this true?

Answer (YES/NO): YES